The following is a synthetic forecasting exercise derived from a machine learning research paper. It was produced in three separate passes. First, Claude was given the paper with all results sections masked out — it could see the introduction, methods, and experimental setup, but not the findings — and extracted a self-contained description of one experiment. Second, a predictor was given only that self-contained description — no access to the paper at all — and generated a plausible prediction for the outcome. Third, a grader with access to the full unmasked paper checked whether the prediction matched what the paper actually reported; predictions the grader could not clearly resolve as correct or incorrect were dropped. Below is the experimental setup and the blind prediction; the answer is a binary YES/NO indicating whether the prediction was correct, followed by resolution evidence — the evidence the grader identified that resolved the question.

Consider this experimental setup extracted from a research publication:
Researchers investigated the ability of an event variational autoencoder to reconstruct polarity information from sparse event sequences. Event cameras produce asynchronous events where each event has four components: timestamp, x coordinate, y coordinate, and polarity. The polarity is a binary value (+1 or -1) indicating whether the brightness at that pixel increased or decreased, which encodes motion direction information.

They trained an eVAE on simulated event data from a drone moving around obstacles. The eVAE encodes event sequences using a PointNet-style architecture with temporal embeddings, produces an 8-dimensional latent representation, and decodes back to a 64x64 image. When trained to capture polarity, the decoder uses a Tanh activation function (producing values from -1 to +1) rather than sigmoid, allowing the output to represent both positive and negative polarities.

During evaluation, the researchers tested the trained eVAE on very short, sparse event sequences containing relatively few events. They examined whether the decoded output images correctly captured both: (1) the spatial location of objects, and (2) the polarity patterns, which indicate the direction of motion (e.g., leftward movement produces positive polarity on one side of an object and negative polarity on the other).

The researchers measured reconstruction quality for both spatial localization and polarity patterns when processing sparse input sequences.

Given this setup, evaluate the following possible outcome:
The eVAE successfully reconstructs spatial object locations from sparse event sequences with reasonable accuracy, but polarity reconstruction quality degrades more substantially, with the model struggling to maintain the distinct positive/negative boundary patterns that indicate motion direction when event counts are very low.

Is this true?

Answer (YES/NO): NO